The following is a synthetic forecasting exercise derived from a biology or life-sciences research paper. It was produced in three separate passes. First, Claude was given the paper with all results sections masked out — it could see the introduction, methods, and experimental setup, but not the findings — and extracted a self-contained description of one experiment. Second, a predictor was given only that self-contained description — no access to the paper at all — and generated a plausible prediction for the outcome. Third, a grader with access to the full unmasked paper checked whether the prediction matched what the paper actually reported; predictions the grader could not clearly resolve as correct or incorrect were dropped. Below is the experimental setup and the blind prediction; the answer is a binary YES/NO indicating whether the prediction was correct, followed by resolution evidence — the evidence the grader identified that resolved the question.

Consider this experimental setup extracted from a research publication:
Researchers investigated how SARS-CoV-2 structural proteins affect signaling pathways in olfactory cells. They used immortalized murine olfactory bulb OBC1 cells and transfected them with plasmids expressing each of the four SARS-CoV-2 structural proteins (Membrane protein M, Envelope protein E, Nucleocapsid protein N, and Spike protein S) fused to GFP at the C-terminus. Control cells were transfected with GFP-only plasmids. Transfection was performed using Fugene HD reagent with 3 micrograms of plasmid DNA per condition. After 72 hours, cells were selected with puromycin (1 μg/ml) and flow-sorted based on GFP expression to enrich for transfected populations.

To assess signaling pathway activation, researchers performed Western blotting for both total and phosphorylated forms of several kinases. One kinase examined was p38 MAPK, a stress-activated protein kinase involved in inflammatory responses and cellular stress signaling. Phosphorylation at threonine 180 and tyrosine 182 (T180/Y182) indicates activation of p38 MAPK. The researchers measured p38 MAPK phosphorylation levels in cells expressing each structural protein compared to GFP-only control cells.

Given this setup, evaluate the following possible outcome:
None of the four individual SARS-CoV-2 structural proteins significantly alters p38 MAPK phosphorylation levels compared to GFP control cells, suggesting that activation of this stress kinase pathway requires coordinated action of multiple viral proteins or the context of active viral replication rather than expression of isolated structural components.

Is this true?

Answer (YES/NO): NO